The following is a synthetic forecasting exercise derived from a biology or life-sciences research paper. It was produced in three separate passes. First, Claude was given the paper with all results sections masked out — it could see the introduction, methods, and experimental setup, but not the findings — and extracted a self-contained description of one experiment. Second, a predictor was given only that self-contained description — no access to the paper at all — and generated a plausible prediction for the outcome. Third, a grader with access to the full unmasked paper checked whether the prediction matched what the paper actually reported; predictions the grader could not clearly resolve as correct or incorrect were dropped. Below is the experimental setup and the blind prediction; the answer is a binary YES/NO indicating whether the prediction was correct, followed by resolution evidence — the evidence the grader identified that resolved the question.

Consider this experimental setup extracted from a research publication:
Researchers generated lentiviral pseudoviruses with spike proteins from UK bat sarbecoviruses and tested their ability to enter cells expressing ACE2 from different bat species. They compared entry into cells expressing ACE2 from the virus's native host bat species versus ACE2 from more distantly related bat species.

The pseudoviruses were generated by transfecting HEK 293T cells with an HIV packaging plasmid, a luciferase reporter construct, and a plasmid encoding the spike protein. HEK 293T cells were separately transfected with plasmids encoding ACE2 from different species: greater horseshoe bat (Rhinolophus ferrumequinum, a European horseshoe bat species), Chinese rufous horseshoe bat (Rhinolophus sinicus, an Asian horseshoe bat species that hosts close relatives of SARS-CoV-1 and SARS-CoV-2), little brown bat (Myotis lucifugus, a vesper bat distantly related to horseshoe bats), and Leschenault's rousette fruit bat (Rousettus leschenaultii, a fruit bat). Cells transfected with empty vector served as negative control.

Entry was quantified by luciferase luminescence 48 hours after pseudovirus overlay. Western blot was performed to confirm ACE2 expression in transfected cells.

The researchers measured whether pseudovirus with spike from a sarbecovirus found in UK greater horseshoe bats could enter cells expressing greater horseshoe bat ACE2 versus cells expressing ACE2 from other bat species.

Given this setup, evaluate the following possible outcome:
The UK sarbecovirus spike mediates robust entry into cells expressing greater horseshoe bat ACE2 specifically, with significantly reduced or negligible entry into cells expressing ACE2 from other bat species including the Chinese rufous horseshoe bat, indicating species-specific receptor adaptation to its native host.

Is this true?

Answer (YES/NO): NO